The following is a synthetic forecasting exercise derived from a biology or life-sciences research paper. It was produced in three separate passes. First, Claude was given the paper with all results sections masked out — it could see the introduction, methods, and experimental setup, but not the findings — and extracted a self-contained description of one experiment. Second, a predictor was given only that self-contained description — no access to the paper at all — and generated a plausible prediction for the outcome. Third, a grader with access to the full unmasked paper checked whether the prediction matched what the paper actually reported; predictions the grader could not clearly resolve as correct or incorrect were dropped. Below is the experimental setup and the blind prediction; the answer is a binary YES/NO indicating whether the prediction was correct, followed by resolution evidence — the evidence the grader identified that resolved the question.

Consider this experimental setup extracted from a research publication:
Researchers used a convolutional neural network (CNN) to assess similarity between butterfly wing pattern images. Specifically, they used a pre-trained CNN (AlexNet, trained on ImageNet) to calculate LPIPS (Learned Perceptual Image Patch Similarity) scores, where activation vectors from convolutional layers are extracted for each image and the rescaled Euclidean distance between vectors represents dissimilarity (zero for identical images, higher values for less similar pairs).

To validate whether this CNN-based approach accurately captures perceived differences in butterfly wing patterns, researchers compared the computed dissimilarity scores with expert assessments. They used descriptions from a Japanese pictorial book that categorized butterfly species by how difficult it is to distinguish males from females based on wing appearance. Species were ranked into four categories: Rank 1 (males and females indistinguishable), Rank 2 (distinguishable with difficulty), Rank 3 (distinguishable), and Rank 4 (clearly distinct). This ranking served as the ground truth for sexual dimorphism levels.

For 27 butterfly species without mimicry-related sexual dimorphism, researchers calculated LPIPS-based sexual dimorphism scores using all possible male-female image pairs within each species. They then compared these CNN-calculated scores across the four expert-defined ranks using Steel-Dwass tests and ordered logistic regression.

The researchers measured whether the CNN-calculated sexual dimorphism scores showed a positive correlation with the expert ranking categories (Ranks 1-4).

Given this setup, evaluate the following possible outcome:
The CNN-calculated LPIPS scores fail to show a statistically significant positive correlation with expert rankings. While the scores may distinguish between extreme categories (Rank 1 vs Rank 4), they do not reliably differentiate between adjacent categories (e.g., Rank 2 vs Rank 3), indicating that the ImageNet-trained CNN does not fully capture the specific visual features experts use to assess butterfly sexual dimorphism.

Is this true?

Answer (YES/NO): NO